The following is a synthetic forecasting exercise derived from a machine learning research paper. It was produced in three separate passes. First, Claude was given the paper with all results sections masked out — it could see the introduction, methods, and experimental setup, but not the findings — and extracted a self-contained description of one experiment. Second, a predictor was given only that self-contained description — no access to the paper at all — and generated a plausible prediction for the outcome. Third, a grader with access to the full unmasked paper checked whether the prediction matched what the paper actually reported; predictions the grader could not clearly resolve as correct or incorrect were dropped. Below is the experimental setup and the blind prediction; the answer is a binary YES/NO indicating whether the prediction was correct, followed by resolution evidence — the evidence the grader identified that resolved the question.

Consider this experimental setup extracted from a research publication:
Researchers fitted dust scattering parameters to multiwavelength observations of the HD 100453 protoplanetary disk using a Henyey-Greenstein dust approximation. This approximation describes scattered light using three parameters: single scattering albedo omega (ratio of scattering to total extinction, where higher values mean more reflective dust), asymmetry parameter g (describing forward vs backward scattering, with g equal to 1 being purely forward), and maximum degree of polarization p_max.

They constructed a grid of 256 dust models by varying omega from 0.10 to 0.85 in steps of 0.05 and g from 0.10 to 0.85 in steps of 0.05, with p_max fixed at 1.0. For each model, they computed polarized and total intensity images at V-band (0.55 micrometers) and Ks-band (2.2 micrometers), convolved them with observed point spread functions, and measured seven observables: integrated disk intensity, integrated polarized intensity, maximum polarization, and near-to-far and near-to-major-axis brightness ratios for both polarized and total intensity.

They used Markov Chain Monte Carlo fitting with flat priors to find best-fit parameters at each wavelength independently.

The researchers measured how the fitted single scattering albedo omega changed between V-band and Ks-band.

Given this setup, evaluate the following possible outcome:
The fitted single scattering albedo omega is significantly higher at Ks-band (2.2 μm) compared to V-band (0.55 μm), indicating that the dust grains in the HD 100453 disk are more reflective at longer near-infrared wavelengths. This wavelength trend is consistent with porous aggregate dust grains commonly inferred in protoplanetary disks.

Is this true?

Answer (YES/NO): NO